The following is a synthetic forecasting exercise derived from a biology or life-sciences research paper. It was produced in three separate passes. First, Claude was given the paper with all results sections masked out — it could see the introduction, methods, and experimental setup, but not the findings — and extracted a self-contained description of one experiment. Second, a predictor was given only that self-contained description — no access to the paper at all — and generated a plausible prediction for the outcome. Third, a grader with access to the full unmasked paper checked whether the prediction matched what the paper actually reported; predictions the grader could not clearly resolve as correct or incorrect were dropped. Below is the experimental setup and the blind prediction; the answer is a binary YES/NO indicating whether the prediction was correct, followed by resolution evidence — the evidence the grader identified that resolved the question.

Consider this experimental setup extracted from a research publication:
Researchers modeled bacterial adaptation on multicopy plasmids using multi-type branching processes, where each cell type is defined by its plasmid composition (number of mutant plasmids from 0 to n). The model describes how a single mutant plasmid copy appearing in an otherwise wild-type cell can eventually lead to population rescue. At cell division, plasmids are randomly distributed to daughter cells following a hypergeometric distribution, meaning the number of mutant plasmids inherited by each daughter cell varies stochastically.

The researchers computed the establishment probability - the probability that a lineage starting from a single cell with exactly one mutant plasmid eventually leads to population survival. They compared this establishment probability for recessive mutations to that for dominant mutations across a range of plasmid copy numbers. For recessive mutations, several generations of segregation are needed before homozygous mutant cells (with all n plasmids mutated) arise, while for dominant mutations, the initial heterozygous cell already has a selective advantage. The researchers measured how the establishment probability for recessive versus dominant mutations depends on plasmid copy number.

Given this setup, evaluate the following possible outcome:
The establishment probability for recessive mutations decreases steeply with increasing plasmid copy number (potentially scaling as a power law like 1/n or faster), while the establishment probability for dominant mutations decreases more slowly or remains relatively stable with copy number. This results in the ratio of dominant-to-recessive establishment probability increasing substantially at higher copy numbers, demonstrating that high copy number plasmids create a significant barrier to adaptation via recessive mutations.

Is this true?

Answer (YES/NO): YES